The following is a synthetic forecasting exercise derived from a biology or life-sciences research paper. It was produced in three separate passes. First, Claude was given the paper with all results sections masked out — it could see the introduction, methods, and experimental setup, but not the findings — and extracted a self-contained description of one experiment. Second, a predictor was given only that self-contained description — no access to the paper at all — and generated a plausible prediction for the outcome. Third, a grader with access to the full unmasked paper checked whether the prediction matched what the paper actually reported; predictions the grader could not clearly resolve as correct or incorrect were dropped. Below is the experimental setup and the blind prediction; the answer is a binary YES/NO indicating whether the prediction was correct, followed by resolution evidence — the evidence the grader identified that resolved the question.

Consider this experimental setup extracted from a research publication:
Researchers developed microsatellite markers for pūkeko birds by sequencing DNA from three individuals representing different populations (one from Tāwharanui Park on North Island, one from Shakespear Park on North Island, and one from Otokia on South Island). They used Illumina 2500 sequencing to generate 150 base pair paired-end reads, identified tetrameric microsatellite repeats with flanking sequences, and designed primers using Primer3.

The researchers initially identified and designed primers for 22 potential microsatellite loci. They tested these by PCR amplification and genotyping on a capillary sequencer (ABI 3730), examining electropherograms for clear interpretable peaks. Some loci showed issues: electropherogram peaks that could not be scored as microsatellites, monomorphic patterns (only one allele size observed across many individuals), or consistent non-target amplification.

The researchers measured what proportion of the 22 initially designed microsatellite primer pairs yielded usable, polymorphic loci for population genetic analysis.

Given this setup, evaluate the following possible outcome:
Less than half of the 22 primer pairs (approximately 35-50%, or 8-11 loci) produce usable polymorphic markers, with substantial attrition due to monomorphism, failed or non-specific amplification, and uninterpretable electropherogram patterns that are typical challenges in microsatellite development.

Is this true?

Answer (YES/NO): NO